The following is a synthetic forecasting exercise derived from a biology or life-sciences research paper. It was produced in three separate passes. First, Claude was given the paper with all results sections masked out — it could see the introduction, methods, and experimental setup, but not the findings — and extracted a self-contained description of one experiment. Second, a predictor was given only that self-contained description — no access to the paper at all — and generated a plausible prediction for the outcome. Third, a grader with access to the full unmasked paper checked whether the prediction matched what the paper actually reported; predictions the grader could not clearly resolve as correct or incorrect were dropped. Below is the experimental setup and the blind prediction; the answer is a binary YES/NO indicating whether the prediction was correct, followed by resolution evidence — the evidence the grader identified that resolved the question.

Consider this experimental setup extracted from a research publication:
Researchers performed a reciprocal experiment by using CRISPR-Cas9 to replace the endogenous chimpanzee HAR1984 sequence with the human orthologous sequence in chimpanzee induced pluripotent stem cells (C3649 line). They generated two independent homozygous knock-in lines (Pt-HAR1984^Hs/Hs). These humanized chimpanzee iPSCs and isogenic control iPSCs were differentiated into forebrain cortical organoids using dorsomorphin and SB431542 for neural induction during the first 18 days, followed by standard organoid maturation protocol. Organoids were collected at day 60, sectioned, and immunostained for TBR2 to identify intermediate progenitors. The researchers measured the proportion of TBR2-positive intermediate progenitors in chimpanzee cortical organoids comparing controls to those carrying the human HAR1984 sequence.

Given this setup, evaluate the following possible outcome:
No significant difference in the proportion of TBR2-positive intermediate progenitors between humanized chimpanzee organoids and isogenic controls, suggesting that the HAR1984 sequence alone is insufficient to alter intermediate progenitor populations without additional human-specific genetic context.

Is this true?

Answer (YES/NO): NO